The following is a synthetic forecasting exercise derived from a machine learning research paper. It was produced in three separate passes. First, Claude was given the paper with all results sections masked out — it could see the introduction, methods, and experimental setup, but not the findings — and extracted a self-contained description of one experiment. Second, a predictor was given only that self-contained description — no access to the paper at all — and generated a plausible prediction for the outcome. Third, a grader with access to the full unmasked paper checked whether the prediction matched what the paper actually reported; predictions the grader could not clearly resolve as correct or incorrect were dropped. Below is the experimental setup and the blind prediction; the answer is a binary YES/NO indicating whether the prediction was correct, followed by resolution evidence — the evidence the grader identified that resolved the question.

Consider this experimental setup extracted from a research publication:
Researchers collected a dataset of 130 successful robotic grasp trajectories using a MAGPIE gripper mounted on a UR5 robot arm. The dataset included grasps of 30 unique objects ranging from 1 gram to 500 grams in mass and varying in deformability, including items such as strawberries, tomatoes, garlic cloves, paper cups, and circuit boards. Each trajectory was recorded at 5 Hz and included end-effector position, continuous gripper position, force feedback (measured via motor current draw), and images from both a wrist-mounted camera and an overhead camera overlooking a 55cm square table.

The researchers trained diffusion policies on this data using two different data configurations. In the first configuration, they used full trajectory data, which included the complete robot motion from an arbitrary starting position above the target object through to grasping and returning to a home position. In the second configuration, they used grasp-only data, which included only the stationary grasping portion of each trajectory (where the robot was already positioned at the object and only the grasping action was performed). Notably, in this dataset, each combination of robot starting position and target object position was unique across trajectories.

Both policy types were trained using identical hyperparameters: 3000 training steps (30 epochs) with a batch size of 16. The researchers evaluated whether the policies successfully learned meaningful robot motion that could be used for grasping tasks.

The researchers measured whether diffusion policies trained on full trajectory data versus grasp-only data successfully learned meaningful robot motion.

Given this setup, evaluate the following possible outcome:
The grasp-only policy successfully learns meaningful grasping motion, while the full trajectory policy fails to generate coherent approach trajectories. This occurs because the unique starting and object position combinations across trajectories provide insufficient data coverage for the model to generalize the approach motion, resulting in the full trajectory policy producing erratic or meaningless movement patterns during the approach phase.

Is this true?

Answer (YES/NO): YES